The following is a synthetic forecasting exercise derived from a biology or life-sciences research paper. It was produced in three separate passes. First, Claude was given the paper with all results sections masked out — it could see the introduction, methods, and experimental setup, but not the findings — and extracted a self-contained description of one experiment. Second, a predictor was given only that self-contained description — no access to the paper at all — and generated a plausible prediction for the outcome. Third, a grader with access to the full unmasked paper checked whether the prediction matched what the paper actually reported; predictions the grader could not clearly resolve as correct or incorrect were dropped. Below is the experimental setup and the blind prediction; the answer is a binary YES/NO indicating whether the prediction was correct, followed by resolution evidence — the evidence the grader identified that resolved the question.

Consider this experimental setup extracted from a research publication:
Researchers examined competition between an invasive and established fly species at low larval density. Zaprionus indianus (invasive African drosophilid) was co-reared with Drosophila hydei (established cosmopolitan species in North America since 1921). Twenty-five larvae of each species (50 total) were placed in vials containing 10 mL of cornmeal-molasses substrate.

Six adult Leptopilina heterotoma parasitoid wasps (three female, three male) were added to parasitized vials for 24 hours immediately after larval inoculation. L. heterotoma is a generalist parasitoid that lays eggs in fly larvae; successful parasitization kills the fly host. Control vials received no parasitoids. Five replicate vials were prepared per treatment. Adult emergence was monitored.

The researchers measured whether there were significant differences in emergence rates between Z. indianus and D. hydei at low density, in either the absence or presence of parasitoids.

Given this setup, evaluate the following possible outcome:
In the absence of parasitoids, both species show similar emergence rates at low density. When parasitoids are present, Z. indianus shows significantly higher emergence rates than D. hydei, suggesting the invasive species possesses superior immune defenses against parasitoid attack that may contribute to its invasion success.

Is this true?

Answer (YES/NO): NO